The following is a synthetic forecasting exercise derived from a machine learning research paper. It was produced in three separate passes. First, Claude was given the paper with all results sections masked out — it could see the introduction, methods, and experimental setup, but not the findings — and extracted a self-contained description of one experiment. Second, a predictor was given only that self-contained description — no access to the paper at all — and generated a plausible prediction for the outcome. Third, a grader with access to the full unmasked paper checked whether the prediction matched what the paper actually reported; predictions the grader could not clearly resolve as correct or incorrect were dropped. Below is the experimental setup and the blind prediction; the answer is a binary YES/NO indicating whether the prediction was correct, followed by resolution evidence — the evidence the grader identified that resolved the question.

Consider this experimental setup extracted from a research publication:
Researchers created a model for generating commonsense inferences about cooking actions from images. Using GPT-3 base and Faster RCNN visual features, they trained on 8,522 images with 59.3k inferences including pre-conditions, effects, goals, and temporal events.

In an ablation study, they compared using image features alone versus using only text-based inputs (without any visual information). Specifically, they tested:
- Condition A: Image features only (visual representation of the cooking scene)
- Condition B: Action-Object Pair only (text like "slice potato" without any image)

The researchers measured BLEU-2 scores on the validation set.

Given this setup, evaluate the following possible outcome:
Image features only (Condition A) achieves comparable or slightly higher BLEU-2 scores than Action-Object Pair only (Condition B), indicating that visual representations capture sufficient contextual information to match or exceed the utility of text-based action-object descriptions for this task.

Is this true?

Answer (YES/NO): YES